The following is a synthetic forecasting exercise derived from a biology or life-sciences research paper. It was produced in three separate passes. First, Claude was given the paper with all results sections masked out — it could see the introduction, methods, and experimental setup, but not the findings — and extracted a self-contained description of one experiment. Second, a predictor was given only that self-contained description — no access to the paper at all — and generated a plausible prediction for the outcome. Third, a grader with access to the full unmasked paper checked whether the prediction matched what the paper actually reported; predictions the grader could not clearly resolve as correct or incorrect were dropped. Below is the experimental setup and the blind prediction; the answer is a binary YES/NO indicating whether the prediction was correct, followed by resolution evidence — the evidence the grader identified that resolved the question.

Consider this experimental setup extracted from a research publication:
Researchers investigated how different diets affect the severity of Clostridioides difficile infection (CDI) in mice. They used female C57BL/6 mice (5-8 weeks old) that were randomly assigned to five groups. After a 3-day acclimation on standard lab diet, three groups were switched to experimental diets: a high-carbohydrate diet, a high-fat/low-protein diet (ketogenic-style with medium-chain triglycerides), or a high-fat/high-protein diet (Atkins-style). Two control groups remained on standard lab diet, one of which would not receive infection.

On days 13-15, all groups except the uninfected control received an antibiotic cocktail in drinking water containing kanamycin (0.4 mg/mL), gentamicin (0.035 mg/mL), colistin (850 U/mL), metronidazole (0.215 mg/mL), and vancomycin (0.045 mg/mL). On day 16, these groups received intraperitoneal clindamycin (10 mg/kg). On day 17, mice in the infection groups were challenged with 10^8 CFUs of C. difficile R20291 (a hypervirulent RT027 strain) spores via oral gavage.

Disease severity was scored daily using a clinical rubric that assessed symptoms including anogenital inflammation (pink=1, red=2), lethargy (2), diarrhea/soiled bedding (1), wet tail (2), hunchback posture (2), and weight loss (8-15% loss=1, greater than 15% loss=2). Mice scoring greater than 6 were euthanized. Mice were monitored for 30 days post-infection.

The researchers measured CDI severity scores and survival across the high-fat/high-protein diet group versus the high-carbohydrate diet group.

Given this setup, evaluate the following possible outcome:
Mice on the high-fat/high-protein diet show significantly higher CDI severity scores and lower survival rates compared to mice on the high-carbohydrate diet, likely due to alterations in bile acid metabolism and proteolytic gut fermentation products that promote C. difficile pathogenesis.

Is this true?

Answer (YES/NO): YES